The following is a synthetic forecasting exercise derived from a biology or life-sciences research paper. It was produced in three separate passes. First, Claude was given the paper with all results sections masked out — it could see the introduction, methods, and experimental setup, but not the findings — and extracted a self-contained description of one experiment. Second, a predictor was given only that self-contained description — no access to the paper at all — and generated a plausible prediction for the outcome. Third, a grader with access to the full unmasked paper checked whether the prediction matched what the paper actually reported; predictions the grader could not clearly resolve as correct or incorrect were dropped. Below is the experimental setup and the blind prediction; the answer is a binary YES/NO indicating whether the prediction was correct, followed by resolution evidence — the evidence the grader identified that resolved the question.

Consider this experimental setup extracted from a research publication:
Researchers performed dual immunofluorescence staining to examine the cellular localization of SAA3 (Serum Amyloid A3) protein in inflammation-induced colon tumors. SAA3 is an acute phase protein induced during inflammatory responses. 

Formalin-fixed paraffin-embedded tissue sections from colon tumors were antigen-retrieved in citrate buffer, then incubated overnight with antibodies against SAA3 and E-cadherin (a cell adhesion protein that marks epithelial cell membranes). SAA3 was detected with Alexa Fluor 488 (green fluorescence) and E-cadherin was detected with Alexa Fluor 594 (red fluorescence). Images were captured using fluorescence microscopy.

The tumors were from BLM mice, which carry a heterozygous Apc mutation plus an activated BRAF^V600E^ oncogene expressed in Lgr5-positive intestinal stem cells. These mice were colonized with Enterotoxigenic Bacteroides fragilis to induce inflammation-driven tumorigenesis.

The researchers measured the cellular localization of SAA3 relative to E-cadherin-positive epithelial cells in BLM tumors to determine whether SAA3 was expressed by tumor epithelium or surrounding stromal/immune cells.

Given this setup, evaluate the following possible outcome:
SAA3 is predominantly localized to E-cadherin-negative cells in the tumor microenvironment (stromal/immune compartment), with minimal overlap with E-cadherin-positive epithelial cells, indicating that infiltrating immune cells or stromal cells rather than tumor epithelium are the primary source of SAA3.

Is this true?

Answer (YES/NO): NO